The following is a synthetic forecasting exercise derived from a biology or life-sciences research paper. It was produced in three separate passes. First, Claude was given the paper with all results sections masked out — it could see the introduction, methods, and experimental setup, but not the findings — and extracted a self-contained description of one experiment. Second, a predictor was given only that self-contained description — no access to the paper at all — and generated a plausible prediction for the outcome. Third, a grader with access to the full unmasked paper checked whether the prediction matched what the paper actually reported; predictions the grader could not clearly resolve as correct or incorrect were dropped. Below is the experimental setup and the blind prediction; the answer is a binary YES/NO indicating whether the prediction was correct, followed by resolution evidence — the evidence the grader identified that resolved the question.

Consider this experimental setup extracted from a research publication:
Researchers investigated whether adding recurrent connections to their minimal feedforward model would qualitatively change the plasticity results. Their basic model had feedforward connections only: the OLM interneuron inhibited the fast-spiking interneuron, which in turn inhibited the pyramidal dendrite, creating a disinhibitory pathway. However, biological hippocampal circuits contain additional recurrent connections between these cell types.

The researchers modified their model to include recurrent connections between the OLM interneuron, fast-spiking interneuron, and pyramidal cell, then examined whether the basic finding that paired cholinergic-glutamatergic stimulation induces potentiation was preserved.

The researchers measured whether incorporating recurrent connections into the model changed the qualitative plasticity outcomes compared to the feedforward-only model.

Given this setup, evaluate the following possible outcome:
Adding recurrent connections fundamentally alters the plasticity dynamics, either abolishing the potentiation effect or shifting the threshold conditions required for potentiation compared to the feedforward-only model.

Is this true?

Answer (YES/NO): NO